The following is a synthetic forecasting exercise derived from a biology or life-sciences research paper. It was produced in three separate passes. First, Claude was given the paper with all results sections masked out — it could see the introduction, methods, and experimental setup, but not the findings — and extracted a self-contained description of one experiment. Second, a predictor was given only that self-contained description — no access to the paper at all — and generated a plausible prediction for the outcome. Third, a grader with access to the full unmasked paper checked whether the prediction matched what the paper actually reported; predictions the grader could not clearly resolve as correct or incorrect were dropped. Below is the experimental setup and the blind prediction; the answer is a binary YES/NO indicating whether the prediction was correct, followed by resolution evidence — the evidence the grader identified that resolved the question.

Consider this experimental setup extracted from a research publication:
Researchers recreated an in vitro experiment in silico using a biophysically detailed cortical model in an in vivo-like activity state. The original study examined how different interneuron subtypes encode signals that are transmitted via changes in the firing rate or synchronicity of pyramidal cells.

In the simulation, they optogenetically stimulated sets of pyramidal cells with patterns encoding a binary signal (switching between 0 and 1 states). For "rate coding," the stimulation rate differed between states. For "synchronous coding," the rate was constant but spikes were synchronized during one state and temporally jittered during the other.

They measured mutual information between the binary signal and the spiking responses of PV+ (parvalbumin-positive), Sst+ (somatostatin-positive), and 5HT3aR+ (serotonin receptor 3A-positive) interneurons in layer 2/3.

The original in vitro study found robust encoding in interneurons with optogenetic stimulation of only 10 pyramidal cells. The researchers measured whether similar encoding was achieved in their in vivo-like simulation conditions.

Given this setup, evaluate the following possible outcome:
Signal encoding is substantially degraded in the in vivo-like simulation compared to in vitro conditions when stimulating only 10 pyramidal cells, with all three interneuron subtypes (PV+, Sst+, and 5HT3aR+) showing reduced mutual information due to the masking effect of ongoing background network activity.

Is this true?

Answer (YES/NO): YES